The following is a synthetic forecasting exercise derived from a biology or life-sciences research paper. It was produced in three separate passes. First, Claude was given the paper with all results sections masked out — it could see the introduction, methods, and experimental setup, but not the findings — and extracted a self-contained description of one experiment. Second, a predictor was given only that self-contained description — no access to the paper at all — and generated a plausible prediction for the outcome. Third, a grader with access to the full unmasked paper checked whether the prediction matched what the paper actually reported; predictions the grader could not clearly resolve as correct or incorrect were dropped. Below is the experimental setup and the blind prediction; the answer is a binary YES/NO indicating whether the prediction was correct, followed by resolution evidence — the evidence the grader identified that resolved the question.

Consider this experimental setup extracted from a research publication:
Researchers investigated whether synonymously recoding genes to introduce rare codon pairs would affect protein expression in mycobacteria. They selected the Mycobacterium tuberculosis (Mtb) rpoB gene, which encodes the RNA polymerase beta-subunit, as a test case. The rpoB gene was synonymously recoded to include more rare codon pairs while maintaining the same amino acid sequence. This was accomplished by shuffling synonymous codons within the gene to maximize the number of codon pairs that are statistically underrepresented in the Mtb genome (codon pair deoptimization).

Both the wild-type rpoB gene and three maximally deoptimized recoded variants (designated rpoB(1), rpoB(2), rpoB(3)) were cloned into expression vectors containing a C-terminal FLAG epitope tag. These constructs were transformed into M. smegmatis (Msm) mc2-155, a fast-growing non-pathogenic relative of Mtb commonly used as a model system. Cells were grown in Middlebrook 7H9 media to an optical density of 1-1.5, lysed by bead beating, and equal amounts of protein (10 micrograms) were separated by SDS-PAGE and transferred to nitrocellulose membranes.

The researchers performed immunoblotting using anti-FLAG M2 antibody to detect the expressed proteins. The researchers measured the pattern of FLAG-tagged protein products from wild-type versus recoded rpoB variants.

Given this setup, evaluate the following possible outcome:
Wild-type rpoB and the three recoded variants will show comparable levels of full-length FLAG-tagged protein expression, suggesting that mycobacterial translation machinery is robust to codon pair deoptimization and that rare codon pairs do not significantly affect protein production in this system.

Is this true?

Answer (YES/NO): NO